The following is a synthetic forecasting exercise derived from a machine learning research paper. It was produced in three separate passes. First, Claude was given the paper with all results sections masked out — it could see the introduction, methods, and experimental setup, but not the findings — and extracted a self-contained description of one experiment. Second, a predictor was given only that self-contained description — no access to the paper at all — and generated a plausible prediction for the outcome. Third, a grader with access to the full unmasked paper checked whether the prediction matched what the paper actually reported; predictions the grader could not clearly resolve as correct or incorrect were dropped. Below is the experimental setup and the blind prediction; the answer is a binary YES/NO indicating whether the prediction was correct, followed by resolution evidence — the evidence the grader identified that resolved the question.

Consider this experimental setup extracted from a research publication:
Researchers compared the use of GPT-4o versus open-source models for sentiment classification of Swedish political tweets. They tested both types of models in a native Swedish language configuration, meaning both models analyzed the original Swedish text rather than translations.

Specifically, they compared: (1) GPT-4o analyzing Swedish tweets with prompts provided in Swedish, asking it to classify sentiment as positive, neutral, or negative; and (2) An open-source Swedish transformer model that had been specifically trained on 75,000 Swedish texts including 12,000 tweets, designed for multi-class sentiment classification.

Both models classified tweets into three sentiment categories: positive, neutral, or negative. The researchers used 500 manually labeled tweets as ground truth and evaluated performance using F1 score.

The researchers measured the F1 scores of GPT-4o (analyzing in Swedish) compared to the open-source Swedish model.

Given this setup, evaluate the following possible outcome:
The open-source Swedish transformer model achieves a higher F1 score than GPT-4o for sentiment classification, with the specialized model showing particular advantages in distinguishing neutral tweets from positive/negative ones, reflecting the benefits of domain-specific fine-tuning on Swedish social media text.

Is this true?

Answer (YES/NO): NO